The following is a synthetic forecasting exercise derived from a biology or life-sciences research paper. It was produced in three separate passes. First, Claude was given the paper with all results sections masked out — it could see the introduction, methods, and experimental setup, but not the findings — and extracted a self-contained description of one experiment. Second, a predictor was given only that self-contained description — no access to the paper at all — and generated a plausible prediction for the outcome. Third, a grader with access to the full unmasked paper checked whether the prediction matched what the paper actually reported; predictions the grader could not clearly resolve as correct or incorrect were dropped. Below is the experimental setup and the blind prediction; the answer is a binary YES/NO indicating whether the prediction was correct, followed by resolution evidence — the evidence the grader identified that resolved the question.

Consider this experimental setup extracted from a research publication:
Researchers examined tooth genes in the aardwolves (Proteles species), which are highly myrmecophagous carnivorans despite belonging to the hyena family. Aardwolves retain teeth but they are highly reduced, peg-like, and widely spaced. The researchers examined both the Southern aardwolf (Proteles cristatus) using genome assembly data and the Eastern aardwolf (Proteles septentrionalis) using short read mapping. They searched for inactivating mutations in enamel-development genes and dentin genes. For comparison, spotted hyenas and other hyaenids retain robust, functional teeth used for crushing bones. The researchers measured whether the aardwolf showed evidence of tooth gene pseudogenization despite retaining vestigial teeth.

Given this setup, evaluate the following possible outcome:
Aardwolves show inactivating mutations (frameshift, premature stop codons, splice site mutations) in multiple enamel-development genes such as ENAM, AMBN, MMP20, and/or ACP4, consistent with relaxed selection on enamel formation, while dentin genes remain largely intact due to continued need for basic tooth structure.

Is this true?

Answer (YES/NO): NO